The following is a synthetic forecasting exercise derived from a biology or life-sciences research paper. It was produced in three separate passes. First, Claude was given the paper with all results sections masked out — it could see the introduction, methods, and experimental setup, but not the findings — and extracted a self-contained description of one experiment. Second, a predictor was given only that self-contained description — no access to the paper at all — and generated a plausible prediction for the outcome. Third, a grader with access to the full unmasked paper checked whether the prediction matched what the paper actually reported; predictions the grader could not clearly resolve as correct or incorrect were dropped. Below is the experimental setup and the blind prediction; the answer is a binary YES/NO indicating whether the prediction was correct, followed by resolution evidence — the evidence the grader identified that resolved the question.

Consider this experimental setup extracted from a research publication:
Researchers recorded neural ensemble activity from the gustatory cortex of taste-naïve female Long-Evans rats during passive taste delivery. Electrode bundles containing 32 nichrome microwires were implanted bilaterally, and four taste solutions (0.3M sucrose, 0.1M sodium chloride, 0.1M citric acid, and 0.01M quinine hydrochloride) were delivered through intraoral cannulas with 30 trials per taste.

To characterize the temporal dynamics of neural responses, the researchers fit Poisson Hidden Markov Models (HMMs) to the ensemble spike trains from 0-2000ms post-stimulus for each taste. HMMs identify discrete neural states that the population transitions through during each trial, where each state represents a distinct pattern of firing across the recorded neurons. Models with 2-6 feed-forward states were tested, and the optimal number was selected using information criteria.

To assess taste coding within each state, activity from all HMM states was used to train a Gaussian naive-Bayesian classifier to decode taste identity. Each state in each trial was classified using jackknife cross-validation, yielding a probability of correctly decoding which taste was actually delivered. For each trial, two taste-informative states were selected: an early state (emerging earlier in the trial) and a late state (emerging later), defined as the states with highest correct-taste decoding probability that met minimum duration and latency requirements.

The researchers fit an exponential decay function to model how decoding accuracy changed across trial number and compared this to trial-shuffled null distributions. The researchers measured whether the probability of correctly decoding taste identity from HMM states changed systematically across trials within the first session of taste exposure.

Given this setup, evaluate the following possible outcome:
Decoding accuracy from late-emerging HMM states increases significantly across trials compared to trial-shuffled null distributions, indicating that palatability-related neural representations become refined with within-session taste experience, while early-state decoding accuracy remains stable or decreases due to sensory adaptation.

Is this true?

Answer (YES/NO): NO